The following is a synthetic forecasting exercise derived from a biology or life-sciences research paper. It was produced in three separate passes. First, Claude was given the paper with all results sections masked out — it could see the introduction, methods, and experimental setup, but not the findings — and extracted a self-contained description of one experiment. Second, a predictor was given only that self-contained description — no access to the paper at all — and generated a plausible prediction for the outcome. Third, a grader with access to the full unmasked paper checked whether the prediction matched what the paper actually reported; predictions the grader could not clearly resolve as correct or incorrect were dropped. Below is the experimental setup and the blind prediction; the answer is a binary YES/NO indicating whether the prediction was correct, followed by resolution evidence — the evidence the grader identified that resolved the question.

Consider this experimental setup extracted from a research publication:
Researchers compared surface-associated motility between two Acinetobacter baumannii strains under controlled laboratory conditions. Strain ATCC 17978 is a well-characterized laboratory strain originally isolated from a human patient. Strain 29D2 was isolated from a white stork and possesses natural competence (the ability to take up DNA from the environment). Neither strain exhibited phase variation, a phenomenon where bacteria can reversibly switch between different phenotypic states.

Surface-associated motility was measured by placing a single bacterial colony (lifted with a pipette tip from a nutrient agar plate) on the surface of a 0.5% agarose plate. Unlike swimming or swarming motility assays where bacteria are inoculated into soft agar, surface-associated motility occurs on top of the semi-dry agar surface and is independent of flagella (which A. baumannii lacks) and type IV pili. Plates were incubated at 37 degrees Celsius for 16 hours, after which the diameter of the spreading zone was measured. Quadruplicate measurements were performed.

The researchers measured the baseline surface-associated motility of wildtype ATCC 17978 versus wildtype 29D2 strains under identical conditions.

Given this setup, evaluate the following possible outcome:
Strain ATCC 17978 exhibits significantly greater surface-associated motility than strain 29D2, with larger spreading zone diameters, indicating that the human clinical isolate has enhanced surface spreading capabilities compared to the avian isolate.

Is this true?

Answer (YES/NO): YES